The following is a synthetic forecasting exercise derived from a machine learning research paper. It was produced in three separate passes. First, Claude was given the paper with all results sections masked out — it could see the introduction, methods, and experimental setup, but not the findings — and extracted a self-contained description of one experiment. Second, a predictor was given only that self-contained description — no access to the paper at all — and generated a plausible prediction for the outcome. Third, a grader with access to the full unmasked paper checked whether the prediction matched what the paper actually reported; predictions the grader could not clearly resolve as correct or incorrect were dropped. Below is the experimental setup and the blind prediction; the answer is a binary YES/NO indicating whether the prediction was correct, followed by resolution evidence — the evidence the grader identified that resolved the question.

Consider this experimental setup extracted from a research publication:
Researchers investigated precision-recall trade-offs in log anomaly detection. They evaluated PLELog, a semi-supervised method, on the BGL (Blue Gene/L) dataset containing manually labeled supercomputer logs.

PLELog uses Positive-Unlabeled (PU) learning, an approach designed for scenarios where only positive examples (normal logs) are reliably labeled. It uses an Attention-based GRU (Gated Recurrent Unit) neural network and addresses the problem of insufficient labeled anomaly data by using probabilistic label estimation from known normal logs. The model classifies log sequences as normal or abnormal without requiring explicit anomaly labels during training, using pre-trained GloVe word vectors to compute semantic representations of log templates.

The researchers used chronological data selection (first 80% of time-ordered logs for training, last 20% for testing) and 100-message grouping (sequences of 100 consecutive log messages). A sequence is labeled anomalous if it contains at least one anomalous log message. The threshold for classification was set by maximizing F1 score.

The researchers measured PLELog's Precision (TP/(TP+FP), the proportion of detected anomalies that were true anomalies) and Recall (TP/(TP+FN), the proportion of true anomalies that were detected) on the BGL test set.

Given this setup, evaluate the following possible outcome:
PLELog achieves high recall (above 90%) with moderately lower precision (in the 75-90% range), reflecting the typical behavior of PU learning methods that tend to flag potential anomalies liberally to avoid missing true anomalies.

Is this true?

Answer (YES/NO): NO